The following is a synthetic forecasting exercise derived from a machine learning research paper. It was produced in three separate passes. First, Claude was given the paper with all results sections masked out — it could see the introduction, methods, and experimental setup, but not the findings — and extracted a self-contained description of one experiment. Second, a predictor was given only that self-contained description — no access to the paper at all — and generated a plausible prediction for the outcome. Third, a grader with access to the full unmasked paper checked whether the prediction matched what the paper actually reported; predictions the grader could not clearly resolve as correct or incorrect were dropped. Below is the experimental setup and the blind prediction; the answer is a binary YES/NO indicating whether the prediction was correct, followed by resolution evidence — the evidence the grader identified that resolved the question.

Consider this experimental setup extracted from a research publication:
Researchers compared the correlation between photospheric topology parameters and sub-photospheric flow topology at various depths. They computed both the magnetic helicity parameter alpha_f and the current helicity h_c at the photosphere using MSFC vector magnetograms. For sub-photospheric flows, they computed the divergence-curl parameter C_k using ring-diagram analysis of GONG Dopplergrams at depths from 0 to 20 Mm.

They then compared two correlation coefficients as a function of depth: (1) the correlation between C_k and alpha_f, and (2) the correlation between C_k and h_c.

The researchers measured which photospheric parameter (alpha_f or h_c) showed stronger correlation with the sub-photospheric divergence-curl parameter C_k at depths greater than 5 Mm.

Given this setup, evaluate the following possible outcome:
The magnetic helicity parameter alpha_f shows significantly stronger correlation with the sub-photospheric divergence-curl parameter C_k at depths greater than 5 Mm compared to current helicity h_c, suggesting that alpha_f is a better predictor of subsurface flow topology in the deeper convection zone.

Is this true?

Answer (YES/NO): NO